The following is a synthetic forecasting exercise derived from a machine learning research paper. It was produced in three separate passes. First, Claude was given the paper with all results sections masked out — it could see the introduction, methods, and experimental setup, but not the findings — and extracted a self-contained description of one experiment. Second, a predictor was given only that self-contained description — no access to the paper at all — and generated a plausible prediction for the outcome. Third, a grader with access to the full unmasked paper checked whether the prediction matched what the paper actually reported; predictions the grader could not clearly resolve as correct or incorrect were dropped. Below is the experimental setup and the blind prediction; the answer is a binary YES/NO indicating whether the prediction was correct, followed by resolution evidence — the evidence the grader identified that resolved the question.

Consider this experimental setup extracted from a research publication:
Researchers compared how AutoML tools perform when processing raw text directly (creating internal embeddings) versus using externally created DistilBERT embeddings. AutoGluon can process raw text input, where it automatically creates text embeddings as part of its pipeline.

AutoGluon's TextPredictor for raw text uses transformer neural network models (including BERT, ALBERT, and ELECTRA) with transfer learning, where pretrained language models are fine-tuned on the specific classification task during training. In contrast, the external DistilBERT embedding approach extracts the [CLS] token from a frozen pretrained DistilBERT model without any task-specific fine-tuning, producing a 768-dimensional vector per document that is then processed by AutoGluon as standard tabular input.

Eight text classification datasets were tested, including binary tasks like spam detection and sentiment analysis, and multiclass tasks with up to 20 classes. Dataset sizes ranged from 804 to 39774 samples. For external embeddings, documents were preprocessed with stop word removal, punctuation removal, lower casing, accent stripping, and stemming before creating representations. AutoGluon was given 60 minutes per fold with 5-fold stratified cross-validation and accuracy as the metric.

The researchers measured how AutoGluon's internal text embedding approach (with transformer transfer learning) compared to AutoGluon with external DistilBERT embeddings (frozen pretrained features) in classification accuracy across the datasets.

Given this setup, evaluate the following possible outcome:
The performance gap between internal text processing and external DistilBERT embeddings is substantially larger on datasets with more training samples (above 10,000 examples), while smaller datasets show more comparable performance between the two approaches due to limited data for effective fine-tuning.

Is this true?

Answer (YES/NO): NO